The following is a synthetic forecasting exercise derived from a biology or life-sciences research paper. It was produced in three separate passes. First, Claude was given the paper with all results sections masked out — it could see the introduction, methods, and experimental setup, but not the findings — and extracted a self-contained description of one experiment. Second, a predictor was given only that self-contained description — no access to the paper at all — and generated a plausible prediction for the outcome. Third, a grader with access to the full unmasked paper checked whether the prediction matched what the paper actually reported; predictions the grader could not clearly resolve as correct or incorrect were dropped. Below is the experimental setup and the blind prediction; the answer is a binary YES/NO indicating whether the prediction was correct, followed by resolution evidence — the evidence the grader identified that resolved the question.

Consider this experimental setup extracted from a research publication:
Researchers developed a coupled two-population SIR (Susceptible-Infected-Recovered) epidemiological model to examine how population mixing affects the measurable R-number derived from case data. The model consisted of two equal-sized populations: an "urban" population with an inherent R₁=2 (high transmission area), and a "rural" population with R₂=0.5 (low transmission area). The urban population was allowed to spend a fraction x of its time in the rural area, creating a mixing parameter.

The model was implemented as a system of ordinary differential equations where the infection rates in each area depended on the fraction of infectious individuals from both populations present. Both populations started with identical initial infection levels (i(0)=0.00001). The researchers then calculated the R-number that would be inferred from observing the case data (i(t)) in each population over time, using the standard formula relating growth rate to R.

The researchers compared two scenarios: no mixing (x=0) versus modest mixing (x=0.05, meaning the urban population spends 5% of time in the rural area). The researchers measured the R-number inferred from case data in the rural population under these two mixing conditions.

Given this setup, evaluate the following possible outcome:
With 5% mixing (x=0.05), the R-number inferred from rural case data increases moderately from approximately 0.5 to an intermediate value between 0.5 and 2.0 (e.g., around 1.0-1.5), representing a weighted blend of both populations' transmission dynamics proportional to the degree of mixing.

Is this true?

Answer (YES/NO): NO